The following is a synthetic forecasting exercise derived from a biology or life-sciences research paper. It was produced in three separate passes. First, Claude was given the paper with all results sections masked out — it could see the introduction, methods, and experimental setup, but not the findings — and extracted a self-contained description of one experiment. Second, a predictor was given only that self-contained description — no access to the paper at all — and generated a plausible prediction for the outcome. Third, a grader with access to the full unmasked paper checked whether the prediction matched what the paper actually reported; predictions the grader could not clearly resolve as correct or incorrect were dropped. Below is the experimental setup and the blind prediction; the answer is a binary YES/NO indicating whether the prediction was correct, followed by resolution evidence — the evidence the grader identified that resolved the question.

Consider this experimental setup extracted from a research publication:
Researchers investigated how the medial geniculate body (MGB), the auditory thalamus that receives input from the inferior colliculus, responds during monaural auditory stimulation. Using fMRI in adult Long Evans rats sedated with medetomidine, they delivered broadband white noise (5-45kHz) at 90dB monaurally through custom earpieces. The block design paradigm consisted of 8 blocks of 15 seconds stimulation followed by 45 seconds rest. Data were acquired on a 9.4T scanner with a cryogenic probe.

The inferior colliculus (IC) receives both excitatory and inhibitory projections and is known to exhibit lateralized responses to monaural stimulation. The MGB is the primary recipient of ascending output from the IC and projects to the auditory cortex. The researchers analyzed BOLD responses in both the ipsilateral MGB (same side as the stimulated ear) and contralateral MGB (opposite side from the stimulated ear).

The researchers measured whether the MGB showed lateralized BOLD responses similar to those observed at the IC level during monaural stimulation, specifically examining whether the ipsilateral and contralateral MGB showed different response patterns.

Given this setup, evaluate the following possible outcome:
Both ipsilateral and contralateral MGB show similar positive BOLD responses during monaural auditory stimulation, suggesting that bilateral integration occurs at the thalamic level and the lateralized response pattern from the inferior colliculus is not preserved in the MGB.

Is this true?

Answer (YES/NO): NO